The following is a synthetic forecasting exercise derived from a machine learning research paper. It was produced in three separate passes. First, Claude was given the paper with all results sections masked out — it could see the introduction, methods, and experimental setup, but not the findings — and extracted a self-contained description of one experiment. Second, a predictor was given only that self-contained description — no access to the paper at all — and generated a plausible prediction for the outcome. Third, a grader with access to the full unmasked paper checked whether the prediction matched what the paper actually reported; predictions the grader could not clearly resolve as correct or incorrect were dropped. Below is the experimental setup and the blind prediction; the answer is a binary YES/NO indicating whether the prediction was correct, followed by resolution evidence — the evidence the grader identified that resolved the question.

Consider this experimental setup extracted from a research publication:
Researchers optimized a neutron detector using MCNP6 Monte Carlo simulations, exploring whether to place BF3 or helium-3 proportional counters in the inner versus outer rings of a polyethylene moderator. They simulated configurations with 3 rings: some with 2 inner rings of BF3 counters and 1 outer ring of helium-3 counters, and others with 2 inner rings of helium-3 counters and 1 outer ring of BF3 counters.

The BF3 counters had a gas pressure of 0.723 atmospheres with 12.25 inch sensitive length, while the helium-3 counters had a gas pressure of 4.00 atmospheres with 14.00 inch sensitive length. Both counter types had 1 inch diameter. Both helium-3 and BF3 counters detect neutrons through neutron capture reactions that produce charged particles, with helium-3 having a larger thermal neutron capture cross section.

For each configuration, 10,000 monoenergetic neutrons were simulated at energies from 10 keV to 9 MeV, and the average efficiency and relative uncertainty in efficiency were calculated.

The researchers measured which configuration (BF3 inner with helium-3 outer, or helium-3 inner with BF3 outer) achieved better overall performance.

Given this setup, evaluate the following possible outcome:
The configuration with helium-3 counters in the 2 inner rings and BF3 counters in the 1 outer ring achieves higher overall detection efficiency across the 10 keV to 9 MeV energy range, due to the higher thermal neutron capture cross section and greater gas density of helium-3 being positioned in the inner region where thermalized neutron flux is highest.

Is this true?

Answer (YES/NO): NO